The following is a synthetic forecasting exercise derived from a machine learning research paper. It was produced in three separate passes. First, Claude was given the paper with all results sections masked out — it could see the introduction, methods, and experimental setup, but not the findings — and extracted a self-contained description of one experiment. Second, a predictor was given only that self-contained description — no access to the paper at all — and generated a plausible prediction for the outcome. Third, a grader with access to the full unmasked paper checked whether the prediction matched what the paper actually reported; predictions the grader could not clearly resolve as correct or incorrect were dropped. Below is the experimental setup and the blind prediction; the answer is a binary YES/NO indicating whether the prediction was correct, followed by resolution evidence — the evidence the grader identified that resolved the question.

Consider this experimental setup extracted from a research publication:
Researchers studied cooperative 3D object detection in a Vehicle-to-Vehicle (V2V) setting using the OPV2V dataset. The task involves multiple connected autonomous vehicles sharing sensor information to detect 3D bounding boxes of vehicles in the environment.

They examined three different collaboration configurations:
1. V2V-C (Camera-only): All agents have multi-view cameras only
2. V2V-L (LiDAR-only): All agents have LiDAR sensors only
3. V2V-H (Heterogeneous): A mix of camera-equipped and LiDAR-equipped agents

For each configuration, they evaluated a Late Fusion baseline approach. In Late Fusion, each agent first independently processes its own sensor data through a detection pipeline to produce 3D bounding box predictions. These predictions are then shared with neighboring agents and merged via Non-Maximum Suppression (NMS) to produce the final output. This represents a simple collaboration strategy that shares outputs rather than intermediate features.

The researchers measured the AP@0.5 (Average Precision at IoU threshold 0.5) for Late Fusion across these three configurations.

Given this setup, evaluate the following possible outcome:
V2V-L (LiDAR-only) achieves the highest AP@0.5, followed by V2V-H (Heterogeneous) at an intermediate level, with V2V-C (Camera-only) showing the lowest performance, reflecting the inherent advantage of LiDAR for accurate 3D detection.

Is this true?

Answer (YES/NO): YES